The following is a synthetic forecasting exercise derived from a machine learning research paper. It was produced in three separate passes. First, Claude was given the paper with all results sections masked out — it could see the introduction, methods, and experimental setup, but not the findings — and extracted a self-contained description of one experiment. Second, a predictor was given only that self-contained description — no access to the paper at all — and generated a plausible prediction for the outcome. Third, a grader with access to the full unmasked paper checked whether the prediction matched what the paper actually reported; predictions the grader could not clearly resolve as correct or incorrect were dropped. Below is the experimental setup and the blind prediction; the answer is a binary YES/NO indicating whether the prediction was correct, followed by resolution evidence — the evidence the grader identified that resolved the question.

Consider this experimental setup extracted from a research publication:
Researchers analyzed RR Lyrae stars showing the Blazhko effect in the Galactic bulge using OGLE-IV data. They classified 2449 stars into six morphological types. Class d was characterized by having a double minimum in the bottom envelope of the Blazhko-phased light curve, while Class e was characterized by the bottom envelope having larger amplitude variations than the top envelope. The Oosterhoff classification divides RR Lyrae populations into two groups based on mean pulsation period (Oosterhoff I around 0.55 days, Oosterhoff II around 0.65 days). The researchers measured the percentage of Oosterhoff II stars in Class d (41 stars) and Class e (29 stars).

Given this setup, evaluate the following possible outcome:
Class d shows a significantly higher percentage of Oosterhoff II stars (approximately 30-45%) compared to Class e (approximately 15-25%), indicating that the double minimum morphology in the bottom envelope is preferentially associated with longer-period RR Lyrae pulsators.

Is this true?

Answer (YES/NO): NO